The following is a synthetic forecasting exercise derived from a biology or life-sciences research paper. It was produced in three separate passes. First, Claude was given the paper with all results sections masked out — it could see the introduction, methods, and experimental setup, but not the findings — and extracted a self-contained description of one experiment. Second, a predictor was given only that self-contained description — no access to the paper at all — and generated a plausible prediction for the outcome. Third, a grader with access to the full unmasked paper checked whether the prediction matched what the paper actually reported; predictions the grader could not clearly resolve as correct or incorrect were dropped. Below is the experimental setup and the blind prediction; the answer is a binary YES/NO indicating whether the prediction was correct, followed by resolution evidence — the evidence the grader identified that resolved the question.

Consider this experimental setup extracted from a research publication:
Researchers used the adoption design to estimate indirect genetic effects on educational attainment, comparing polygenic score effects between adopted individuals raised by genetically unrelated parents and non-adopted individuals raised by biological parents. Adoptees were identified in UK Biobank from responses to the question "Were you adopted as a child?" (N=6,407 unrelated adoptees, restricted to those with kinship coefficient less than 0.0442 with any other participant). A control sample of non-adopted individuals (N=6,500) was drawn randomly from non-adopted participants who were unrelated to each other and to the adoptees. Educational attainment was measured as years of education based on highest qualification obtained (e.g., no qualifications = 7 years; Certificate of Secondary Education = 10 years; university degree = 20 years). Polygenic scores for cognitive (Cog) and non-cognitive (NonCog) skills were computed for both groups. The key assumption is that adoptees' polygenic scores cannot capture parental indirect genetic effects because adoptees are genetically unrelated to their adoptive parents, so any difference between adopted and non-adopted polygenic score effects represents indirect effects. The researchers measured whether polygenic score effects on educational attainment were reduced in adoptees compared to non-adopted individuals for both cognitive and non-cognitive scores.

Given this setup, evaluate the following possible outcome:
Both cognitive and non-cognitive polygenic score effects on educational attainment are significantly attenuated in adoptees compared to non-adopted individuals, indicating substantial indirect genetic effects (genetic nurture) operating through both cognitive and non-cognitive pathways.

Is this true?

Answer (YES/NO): NO